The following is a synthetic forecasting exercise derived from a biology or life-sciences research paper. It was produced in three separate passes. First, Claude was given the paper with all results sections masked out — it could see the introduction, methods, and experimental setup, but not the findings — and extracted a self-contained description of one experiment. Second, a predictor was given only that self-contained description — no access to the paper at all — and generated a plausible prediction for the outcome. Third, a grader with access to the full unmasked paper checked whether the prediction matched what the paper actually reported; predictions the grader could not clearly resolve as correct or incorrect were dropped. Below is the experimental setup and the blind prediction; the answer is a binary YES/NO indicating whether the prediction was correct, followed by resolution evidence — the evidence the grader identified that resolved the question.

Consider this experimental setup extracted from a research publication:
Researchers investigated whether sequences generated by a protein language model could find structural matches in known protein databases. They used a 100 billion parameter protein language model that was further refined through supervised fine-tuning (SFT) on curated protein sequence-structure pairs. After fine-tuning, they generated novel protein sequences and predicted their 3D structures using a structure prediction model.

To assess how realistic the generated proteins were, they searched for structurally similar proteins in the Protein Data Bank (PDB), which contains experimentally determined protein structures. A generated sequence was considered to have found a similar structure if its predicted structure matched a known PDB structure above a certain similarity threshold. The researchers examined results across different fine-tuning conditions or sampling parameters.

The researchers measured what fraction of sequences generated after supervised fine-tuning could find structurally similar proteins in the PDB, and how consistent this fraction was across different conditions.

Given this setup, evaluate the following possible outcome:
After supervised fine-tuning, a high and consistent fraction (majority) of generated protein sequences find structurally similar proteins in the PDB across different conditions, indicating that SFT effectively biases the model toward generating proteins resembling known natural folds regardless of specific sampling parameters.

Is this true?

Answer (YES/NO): NO